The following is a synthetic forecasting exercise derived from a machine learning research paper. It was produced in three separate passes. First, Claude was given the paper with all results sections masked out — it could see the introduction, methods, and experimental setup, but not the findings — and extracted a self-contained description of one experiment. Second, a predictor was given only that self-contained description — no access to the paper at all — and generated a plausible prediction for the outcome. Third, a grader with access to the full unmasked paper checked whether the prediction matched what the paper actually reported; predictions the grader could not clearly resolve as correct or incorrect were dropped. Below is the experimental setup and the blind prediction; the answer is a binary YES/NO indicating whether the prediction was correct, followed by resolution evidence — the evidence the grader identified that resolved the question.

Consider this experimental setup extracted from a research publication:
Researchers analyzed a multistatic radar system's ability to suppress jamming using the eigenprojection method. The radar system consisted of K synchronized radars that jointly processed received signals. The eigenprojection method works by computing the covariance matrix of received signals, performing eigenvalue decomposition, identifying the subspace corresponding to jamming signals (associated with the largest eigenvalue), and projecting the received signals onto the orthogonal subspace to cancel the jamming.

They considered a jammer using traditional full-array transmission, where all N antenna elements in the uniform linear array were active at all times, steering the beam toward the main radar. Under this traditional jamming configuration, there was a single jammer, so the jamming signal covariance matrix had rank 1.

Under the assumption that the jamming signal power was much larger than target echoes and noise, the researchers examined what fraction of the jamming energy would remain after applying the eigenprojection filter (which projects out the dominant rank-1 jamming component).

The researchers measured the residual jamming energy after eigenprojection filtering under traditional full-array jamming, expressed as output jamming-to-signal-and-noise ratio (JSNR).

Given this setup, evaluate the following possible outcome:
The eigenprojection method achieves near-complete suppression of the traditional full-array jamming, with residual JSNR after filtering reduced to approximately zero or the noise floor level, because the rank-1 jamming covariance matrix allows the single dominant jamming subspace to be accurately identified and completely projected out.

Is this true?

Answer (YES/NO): YES